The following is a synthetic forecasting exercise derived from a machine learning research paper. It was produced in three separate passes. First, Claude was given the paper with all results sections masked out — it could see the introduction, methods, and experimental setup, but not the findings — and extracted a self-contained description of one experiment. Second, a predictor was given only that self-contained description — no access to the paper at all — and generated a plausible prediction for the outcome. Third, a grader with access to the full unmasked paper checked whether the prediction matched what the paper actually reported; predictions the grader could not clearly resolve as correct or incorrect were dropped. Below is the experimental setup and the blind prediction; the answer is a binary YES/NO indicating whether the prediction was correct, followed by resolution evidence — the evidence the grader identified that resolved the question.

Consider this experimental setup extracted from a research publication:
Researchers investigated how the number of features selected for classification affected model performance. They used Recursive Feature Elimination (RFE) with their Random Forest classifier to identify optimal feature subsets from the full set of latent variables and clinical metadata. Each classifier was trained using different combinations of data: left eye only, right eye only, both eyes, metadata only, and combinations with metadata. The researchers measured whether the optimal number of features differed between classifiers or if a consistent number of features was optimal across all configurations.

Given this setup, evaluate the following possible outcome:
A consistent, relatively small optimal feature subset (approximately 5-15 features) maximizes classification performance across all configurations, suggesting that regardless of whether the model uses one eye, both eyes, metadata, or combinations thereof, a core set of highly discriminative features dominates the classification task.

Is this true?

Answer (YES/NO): YES